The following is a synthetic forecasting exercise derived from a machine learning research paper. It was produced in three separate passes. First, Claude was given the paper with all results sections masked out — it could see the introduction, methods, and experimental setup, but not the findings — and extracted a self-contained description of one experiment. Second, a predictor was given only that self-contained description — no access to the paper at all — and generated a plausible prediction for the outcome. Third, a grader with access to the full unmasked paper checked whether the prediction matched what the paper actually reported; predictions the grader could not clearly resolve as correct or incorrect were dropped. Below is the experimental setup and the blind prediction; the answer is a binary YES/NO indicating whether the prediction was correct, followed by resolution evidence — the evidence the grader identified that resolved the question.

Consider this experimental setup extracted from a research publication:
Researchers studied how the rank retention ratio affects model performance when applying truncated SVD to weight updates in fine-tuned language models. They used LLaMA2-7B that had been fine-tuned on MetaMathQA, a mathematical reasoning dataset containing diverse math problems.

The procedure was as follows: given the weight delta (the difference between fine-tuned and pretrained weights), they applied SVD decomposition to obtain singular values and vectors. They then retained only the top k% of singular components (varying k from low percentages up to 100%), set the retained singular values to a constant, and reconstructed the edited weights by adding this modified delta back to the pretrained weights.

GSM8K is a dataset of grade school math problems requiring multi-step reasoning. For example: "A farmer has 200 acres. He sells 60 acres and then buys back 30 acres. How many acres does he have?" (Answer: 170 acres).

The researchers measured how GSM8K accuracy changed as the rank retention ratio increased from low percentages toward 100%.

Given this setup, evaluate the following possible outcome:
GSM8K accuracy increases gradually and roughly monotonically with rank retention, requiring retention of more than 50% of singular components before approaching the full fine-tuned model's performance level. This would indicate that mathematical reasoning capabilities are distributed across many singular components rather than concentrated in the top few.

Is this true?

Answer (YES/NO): NO